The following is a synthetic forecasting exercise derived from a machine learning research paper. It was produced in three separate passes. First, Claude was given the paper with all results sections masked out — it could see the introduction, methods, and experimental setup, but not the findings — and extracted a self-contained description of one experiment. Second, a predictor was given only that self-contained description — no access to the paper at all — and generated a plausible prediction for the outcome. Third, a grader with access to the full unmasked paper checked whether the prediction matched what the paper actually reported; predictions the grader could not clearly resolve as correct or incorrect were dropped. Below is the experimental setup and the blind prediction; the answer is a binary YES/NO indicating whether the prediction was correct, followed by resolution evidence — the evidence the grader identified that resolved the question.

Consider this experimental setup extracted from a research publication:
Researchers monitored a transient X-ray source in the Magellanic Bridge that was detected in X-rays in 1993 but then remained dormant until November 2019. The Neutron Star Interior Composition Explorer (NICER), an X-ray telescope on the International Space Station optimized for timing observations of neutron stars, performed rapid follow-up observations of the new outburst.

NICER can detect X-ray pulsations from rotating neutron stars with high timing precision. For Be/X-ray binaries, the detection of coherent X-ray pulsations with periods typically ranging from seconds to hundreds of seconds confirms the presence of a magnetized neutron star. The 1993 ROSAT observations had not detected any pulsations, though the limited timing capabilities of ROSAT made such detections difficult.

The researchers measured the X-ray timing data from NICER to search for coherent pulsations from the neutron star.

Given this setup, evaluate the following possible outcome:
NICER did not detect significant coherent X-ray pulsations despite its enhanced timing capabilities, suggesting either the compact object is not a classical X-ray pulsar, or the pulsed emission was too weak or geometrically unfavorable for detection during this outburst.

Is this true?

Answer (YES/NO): NO